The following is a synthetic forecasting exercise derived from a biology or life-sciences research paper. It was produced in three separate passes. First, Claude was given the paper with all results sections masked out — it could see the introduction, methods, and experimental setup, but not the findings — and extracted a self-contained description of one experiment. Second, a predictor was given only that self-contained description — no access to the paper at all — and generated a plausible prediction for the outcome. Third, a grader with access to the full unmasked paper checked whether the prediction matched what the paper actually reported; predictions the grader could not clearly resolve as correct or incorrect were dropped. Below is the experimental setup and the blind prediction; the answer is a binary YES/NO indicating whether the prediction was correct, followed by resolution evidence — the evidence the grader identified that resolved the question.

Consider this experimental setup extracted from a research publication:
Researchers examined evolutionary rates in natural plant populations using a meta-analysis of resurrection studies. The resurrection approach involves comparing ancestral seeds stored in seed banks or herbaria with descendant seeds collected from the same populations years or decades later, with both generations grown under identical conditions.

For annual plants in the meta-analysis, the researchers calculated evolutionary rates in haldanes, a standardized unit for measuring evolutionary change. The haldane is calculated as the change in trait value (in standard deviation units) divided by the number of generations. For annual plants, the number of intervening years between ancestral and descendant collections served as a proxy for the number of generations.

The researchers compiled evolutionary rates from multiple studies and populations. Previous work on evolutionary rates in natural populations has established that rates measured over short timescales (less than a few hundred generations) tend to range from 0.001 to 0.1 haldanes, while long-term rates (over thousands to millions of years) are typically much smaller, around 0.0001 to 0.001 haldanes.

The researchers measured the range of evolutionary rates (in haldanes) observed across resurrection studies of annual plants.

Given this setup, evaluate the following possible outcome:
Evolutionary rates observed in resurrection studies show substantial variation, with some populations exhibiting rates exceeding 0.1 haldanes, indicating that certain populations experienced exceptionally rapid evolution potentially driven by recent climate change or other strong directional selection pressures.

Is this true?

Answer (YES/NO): YES